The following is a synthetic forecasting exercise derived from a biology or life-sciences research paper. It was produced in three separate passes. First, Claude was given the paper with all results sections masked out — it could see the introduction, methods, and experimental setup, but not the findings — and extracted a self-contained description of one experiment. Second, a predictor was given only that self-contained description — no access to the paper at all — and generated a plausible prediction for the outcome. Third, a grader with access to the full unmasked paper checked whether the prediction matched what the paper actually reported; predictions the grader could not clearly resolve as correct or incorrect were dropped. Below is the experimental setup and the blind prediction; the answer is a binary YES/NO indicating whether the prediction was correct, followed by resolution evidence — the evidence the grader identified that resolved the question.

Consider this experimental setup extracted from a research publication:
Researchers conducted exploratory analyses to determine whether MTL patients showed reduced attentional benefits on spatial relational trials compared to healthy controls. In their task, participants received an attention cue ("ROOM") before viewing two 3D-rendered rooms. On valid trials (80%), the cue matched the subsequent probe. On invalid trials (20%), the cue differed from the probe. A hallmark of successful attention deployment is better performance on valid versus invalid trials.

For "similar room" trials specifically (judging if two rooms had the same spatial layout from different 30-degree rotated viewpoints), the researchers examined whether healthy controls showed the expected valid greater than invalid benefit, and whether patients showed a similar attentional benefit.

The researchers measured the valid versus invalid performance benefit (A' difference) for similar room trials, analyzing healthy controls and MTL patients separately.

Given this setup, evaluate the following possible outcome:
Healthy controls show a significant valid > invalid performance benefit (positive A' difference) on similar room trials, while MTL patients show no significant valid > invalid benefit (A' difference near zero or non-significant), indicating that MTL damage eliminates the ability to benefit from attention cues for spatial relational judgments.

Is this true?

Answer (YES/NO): NO